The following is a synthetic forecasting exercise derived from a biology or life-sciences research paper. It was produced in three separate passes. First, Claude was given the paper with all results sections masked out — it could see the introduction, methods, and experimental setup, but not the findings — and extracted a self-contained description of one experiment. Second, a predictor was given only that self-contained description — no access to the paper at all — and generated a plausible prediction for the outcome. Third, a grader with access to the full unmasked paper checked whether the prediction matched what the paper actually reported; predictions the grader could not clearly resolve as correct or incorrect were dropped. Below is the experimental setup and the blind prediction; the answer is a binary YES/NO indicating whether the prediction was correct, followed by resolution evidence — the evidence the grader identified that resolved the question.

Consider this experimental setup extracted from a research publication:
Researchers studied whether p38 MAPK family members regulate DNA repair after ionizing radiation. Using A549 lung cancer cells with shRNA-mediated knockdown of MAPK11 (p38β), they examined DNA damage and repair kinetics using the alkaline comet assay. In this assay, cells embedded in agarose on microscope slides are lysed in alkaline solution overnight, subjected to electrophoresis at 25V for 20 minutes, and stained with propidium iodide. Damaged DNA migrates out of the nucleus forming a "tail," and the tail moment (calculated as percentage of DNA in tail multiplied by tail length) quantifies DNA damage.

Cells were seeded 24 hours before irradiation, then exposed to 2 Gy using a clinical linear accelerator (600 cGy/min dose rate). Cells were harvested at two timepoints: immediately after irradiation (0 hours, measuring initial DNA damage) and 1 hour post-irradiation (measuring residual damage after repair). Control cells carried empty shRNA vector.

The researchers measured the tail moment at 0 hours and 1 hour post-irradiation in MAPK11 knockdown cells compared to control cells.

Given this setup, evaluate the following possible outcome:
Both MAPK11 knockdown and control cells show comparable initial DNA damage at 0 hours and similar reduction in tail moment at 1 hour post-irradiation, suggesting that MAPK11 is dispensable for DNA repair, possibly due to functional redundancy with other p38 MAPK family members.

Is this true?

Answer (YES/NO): YES